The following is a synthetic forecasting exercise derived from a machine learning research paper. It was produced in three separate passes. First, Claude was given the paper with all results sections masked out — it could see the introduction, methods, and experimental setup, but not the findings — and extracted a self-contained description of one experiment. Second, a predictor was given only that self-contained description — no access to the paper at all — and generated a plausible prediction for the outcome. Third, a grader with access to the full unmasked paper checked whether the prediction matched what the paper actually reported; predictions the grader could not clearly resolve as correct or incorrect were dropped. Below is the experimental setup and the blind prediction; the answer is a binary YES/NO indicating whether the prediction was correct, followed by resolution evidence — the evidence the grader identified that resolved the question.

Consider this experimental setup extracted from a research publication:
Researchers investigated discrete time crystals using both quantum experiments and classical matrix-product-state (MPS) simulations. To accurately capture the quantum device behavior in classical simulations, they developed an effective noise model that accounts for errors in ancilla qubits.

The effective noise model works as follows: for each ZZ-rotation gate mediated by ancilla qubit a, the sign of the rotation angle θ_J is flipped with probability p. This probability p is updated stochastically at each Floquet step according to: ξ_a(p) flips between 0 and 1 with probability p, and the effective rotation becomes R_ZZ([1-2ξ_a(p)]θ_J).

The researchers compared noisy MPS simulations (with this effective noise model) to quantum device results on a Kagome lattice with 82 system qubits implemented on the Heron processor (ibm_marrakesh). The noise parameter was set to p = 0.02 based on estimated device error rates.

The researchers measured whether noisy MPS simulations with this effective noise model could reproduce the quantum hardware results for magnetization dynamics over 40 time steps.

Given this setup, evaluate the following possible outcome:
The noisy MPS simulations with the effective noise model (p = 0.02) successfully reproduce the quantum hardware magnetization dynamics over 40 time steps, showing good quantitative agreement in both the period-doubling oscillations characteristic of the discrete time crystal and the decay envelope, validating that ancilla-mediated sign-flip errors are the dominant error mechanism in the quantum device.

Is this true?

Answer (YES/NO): NO